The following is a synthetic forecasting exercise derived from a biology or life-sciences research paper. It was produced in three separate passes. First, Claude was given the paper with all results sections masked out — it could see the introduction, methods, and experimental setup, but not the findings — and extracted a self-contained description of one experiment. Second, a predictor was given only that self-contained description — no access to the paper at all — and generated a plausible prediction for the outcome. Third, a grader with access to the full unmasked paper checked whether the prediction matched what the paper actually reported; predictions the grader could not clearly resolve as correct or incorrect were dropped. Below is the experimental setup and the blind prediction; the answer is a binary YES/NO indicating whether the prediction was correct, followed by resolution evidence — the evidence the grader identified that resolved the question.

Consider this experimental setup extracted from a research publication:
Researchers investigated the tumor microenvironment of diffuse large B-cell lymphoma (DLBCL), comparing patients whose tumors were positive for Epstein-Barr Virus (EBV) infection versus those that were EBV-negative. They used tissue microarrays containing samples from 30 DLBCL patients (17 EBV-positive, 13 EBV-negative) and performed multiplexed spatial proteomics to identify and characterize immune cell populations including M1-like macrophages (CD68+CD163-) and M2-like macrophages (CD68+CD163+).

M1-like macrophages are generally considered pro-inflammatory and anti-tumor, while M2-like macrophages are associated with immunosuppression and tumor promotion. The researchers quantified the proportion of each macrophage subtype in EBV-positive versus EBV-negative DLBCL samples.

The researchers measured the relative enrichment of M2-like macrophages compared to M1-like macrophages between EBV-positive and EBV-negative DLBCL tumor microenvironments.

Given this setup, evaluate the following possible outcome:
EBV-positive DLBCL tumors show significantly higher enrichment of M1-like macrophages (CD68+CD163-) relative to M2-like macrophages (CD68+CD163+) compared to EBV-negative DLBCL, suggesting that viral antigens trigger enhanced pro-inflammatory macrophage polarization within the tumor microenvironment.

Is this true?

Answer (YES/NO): NO